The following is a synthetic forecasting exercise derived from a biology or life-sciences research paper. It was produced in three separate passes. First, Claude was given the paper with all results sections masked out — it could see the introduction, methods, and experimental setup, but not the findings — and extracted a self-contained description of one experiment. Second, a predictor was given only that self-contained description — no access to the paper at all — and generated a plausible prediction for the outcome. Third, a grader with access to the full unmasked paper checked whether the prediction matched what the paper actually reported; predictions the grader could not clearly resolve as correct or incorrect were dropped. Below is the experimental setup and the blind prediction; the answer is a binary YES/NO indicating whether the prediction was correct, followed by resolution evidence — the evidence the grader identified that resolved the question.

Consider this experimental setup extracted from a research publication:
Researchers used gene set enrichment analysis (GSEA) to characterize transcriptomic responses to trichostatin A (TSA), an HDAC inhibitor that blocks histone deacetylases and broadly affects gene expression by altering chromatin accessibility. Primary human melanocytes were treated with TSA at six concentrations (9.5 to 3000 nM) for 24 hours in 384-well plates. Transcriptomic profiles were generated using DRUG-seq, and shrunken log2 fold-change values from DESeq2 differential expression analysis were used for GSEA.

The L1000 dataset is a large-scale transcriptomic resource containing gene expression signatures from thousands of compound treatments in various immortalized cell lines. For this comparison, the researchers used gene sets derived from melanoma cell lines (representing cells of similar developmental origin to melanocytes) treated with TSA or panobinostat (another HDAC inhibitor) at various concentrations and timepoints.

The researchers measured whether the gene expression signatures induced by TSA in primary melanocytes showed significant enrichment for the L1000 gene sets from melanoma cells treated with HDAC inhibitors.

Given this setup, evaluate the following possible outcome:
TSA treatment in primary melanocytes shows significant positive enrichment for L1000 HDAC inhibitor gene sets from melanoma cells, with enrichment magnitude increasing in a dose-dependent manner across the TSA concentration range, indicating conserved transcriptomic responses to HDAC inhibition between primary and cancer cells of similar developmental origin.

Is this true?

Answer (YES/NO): YES